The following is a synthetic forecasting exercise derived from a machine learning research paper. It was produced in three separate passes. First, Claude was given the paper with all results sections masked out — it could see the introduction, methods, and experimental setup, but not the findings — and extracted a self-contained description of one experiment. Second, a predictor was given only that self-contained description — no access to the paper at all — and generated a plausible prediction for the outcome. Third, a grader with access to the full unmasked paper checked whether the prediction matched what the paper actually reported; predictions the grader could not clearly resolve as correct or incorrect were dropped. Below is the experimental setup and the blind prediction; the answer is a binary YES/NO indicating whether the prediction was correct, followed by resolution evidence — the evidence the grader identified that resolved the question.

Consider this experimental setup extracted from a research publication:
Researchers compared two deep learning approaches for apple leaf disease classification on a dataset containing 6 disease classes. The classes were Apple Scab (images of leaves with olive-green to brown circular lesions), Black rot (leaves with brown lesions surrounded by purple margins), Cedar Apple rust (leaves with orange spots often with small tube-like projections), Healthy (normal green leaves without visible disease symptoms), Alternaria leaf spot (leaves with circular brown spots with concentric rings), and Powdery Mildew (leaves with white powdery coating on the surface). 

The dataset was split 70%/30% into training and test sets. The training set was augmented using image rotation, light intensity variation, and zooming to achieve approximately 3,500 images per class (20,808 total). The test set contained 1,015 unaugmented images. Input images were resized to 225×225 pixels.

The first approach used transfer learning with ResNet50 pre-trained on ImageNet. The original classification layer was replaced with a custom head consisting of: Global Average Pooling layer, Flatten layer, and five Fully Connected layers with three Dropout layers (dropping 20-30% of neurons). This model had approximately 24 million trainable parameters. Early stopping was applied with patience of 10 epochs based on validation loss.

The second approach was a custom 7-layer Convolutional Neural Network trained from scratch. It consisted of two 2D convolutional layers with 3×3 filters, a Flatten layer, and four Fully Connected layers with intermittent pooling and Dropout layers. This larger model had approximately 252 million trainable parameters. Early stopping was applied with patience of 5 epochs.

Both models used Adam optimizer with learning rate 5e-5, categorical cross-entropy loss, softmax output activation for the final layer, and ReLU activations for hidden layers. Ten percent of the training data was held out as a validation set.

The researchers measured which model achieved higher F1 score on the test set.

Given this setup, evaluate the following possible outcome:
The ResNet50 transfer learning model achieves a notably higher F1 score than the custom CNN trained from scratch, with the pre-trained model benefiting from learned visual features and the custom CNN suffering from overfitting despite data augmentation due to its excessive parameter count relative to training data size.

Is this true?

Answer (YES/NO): NO